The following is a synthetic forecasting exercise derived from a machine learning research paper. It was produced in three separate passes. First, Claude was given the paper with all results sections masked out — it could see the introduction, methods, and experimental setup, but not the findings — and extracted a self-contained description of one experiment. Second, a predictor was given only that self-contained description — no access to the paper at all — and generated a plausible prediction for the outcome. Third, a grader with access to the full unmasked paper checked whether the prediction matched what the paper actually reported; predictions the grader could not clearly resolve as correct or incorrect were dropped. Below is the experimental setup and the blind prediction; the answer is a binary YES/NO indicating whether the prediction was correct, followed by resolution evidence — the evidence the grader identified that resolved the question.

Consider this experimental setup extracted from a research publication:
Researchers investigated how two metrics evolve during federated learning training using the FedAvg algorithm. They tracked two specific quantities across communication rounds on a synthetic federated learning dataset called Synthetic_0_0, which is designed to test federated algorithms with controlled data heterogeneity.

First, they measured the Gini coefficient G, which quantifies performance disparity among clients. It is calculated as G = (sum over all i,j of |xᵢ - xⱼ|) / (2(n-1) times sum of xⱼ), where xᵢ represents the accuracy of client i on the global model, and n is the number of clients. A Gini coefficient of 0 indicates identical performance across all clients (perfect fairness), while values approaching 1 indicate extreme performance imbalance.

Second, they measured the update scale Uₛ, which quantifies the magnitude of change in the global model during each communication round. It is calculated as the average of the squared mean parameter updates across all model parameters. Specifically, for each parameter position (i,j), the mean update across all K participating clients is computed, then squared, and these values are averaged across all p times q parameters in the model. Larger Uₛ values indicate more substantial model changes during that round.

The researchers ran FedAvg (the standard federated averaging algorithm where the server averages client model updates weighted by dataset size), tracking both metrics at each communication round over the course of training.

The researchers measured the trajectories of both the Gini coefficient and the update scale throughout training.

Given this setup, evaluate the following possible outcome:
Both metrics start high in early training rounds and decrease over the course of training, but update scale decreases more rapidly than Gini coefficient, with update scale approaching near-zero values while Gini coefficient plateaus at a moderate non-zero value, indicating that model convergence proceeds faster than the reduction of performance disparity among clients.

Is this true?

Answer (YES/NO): NO